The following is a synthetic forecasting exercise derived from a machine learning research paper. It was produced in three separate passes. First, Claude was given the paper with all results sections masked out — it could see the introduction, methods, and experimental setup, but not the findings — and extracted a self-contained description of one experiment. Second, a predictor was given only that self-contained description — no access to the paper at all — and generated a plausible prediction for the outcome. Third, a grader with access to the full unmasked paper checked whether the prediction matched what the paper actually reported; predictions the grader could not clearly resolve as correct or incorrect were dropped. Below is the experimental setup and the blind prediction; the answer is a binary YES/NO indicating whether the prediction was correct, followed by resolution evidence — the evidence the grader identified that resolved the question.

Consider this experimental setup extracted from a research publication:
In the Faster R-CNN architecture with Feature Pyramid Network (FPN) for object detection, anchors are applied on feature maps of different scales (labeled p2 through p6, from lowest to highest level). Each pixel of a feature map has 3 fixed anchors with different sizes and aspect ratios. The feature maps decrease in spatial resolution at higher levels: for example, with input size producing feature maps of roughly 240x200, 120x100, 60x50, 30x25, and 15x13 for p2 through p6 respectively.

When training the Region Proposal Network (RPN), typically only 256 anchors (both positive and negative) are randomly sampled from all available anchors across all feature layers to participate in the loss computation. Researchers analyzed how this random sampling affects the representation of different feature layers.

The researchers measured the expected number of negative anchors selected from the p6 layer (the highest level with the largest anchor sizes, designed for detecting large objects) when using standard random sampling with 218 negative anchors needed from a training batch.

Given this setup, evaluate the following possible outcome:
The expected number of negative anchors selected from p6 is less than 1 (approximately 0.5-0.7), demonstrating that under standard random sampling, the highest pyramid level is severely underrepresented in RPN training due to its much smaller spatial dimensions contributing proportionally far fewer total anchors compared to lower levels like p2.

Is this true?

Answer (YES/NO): NO